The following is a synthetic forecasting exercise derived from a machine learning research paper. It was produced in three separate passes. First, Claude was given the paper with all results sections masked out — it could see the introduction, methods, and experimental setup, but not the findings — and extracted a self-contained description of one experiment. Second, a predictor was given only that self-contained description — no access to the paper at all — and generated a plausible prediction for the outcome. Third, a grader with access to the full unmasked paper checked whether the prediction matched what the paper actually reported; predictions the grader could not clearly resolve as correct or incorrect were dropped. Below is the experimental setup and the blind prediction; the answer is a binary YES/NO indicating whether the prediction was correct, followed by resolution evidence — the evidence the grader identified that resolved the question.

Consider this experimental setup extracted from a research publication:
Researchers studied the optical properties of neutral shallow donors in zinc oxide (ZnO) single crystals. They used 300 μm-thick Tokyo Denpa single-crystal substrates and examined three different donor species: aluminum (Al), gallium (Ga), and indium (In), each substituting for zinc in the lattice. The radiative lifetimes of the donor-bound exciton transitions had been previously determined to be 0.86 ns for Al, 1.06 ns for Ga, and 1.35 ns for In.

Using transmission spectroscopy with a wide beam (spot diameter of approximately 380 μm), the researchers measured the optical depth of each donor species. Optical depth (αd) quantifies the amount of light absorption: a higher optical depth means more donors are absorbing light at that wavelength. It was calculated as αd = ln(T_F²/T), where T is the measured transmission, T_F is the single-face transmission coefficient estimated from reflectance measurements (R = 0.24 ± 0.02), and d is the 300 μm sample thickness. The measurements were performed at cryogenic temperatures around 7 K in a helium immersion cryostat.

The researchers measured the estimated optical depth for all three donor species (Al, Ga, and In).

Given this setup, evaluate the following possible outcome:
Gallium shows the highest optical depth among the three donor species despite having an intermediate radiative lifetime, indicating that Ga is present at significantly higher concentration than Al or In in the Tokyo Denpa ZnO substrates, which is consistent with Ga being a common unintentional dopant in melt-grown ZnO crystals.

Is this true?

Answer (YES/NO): NO